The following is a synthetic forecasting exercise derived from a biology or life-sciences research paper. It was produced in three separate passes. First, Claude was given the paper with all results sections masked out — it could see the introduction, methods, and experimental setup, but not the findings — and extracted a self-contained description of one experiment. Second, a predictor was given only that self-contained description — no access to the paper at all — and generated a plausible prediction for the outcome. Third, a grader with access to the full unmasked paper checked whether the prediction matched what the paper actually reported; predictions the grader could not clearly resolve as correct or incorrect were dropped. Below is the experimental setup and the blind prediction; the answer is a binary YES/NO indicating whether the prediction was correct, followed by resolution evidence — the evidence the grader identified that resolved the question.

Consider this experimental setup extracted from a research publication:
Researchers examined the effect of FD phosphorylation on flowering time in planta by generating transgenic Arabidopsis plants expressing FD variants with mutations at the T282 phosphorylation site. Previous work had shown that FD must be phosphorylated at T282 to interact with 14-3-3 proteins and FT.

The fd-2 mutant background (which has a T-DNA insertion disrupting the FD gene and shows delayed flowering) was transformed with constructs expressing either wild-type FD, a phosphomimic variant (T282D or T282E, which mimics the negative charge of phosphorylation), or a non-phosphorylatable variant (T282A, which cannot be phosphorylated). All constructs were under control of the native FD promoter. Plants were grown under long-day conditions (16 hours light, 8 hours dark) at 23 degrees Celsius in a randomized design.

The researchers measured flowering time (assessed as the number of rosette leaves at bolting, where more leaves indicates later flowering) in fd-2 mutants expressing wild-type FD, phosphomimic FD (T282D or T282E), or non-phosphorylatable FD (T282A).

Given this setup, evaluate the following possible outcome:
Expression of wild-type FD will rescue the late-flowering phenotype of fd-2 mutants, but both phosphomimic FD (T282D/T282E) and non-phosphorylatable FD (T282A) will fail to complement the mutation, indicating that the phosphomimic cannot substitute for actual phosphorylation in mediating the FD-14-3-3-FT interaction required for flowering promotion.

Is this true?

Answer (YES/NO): NO